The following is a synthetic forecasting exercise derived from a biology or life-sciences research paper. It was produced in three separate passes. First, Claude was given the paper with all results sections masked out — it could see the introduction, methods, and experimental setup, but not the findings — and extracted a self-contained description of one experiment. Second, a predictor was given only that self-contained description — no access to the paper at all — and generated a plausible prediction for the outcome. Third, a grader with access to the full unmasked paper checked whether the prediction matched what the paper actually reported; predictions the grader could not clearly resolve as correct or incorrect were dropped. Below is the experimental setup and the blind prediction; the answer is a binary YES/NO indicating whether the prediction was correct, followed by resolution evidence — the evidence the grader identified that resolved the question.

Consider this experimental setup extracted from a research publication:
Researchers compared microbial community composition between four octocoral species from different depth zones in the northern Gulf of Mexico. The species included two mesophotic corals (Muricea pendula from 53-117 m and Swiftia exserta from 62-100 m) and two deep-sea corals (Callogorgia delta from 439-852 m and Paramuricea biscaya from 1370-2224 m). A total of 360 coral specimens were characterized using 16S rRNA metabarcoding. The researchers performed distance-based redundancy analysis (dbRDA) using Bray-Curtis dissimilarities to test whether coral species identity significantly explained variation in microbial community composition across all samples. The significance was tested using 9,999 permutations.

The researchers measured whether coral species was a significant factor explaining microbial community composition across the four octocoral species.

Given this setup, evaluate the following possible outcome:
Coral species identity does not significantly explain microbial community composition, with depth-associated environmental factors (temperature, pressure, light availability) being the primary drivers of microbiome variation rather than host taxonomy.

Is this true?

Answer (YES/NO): NO